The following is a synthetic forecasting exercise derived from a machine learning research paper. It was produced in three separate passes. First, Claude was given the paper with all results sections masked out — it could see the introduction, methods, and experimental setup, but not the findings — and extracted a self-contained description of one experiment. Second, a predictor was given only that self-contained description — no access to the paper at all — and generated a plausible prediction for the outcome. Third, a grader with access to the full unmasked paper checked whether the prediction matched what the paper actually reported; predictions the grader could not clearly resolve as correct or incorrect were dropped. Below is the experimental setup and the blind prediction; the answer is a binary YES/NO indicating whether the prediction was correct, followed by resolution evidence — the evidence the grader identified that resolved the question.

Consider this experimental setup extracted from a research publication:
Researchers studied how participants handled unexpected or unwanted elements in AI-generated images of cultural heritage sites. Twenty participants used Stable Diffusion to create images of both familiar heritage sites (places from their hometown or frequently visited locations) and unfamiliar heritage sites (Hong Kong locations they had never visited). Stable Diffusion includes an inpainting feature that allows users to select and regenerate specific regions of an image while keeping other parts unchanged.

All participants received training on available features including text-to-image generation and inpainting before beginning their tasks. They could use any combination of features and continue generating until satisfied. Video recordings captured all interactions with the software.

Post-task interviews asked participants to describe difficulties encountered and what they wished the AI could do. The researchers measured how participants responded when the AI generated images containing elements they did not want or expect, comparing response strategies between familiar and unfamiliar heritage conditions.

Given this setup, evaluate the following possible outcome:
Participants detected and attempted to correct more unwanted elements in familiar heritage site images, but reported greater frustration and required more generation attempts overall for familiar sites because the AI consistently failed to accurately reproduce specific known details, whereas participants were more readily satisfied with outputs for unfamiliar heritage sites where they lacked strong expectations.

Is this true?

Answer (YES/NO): YES